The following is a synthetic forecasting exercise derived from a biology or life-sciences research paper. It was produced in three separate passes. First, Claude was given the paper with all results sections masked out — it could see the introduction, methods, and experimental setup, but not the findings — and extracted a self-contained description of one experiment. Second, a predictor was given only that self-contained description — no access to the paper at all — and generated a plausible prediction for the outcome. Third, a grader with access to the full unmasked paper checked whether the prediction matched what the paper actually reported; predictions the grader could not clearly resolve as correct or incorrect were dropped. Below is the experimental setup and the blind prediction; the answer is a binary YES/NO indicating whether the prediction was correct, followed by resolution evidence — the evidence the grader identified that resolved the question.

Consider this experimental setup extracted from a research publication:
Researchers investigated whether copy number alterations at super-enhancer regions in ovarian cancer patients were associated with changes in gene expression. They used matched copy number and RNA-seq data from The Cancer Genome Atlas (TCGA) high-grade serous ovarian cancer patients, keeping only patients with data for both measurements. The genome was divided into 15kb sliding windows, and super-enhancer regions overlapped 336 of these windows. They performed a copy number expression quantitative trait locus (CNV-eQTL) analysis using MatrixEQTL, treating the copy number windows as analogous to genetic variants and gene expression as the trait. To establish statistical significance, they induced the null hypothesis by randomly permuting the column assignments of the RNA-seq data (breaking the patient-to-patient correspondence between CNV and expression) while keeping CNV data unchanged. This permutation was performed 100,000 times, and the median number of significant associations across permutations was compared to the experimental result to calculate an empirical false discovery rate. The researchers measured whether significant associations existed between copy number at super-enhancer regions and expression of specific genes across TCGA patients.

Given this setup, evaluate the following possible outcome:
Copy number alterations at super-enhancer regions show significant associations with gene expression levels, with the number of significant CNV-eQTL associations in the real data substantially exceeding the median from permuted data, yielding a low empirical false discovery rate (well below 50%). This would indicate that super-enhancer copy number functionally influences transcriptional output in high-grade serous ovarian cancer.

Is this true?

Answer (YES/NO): YES